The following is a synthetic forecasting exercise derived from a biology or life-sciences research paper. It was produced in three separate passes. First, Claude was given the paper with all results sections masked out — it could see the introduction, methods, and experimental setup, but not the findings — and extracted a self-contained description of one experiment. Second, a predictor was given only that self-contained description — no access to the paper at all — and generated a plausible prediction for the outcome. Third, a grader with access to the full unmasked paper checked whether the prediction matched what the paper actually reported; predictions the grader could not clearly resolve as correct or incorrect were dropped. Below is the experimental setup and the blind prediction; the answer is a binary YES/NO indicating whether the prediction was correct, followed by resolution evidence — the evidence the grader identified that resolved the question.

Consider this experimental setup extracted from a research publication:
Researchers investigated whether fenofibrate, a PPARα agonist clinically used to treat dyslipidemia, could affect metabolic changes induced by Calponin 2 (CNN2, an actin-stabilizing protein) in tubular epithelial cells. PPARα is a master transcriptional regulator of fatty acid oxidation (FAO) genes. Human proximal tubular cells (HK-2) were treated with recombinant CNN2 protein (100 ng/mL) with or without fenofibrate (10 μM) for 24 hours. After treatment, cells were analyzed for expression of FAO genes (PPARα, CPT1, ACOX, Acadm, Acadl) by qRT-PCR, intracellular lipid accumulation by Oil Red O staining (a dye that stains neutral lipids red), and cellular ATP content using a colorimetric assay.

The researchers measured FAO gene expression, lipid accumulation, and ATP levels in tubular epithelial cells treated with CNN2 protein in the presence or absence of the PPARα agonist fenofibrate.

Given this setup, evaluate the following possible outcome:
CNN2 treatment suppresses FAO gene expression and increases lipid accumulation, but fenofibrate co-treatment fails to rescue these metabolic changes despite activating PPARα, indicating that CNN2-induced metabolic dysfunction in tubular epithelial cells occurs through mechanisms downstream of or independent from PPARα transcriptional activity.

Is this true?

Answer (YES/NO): NO